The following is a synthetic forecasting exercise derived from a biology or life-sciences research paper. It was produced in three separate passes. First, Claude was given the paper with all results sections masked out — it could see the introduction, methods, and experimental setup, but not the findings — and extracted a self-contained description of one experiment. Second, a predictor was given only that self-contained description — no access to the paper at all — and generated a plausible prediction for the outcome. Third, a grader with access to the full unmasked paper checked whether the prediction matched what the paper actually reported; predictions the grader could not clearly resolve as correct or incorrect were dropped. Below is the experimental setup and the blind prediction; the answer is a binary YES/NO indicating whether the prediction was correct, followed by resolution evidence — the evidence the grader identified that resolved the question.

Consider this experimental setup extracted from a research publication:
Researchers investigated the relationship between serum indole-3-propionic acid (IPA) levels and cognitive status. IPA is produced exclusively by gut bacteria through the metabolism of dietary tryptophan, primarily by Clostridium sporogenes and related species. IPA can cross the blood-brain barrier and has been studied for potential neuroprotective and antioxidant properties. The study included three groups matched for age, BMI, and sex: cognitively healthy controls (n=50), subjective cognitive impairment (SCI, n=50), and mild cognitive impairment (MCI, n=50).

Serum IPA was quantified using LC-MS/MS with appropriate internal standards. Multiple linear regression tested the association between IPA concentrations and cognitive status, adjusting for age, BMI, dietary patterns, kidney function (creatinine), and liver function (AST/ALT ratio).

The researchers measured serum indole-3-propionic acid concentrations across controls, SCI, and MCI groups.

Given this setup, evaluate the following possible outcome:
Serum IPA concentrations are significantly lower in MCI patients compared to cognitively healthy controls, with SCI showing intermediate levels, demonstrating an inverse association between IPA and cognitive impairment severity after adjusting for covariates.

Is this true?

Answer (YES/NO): NO